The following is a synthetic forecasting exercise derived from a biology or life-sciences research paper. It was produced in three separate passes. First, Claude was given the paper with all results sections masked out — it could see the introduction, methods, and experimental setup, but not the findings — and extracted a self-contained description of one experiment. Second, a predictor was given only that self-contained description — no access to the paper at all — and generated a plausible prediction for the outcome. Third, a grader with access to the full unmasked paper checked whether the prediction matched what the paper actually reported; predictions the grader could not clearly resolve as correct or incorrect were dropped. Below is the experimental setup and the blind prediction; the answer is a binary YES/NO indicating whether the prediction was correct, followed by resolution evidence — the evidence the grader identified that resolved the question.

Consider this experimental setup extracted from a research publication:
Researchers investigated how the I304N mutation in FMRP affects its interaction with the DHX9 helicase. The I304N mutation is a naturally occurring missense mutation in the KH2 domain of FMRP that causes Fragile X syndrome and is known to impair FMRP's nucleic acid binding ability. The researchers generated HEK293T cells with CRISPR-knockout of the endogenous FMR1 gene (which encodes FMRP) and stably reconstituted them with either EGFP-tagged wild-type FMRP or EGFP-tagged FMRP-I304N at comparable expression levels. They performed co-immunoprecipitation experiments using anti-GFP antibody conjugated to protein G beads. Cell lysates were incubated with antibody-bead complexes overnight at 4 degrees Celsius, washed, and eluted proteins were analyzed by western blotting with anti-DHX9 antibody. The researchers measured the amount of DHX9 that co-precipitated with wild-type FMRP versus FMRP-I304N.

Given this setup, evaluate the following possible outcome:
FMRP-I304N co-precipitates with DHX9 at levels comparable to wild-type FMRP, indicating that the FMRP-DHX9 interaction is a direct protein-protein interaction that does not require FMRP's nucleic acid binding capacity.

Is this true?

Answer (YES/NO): NO